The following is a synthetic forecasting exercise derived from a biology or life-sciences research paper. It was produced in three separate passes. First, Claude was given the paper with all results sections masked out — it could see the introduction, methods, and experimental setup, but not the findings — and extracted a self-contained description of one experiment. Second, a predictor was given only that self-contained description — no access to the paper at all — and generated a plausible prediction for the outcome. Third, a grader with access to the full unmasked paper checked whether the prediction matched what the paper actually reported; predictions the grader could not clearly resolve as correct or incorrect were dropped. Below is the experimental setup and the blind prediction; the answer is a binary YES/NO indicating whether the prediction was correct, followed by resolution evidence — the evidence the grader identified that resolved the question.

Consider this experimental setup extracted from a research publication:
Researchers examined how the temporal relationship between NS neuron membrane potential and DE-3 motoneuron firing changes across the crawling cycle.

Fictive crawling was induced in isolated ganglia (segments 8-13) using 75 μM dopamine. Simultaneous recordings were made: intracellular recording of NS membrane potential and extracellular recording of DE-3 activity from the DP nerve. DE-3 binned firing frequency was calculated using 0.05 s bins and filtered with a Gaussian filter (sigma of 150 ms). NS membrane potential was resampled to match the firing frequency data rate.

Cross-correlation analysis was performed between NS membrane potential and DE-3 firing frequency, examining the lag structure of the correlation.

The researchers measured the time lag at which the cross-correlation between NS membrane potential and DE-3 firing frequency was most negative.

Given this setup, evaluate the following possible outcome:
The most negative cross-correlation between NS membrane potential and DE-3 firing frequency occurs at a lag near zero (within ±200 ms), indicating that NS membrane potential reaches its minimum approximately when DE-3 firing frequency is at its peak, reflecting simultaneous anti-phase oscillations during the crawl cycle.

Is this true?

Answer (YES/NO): NO